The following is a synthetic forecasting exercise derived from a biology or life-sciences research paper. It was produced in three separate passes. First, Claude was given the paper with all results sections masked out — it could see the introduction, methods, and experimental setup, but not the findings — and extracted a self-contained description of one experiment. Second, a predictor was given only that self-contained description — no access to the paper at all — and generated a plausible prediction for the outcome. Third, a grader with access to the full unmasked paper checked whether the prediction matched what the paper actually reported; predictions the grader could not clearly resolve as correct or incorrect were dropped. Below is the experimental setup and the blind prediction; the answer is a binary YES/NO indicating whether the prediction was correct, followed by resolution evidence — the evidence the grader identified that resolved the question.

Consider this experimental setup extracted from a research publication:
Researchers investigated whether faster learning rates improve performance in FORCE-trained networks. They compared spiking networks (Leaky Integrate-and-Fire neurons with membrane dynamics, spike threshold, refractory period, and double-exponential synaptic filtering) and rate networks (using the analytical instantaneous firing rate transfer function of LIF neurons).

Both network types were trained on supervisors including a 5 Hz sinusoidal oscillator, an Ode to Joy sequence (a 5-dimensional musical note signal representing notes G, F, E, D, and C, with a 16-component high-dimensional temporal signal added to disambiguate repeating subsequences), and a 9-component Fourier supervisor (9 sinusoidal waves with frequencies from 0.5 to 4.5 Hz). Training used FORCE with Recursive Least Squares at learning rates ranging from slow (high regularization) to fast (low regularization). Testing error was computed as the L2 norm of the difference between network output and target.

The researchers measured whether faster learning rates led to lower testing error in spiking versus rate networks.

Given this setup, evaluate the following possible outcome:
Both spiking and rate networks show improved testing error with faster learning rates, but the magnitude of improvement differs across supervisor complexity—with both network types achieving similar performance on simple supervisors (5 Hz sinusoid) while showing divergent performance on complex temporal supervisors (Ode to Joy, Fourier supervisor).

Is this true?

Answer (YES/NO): NO